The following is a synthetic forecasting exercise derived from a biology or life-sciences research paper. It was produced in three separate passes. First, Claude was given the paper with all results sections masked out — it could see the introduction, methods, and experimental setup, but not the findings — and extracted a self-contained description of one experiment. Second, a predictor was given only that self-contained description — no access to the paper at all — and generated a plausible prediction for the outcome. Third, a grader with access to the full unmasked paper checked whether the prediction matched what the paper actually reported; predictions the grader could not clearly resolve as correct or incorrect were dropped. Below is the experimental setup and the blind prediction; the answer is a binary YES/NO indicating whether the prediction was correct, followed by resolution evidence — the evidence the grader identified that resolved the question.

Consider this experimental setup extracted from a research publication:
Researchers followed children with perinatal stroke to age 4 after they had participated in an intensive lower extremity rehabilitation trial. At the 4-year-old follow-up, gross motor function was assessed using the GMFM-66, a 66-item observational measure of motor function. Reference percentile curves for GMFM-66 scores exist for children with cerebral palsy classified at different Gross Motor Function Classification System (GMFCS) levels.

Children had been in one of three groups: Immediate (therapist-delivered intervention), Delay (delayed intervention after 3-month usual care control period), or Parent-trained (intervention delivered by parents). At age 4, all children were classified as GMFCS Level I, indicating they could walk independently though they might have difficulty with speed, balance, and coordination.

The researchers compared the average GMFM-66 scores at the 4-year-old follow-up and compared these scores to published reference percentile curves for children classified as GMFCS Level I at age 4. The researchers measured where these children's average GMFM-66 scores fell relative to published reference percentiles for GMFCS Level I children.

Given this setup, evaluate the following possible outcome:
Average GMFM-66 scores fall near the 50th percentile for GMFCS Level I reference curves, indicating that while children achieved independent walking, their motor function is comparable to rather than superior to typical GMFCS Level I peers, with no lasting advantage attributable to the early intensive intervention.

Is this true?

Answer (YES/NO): NO